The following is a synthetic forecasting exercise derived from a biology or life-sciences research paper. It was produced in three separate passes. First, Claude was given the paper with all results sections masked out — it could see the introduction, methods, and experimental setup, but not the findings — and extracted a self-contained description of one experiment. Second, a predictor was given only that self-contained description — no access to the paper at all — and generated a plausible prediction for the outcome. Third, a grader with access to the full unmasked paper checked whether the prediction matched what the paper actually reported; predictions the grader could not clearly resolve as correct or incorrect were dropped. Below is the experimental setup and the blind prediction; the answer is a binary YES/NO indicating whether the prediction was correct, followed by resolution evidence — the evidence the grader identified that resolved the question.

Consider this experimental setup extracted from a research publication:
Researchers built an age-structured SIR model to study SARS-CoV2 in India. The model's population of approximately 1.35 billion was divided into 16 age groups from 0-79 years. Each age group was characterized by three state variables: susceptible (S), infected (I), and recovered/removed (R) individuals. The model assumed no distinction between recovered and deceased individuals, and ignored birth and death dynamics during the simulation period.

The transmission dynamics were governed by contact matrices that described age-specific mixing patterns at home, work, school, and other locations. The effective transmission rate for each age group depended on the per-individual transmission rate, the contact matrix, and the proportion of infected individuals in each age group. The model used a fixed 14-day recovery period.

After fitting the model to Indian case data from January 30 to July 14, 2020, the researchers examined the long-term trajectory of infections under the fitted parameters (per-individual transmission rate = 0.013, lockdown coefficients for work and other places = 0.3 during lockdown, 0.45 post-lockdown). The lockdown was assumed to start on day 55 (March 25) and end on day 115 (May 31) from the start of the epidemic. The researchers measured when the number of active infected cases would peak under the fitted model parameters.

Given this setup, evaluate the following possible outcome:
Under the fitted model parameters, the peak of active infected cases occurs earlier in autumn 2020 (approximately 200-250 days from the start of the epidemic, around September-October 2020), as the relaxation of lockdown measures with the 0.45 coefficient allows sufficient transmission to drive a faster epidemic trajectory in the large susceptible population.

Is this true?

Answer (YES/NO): NO